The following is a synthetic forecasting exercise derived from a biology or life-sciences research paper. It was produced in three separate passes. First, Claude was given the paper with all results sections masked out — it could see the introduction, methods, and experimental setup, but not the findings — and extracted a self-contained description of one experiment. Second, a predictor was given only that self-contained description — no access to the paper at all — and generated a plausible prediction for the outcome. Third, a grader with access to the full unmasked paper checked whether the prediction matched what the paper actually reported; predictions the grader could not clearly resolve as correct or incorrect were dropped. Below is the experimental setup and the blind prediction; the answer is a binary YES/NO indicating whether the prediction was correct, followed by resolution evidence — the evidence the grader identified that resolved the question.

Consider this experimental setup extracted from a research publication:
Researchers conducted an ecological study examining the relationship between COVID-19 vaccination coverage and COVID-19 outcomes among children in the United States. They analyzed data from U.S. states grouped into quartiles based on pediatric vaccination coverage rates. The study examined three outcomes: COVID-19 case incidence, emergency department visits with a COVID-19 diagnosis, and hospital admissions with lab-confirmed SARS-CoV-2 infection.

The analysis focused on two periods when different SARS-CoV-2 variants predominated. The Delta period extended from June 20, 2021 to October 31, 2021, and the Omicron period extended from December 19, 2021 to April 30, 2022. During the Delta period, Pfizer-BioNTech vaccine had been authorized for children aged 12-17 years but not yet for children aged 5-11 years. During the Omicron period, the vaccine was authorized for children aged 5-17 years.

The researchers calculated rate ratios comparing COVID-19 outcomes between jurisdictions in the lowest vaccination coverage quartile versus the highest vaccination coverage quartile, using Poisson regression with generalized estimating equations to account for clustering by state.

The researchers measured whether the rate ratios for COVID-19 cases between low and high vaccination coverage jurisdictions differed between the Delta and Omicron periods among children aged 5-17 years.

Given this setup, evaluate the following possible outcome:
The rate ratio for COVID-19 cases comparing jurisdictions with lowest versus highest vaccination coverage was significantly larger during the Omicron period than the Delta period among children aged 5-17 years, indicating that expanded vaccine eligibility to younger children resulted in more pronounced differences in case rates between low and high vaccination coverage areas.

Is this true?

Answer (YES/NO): NO